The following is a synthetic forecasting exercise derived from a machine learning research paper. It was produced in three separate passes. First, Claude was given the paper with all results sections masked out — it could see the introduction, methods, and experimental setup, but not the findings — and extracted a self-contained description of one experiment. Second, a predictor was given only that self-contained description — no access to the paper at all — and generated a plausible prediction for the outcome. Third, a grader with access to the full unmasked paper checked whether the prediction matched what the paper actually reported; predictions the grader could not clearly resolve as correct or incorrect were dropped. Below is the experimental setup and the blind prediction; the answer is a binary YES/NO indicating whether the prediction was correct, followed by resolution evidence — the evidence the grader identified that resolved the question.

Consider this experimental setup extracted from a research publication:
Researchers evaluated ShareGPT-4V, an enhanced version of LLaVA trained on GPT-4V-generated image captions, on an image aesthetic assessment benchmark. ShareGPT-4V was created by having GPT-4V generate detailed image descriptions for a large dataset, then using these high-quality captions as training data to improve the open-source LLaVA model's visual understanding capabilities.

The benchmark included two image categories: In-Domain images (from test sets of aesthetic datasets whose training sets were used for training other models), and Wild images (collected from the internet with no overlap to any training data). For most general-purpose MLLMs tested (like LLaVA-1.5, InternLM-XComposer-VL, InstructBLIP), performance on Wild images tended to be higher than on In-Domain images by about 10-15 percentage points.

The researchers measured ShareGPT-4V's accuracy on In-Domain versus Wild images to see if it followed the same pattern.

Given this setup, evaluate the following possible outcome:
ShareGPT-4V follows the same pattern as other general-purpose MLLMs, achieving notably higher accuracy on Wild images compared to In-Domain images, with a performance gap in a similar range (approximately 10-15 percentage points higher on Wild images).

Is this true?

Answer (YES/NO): NO